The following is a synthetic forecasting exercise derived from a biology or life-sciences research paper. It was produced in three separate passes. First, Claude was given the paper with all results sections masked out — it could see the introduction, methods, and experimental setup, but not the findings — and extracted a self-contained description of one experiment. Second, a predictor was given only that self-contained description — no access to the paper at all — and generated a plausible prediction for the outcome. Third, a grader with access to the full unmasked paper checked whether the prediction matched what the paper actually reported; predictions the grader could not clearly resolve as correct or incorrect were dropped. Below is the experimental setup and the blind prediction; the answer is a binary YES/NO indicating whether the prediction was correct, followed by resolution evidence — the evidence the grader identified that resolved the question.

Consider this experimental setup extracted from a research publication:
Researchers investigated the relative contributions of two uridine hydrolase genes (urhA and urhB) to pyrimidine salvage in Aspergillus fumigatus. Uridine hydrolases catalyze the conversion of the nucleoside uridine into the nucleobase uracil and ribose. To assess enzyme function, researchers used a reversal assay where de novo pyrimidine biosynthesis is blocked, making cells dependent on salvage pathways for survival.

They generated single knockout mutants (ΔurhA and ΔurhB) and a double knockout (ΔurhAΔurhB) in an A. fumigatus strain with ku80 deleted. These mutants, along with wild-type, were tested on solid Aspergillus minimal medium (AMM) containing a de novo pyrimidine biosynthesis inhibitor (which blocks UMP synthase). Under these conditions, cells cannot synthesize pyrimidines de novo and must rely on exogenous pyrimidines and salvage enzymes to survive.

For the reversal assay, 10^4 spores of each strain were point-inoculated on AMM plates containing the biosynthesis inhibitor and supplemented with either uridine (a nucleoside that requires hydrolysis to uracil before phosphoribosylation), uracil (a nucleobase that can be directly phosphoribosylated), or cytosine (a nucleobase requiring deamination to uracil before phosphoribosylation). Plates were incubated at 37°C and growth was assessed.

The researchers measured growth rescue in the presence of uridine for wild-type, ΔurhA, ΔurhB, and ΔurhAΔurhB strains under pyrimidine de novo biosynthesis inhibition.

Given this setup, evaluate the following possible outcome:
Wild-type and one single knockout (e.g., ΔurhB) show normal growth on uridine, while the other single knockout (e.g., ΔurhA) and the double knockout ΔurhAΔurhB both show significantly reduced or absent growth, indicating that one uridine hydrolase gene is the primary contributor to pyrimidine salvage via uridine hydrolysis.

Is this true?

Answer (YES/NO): NO